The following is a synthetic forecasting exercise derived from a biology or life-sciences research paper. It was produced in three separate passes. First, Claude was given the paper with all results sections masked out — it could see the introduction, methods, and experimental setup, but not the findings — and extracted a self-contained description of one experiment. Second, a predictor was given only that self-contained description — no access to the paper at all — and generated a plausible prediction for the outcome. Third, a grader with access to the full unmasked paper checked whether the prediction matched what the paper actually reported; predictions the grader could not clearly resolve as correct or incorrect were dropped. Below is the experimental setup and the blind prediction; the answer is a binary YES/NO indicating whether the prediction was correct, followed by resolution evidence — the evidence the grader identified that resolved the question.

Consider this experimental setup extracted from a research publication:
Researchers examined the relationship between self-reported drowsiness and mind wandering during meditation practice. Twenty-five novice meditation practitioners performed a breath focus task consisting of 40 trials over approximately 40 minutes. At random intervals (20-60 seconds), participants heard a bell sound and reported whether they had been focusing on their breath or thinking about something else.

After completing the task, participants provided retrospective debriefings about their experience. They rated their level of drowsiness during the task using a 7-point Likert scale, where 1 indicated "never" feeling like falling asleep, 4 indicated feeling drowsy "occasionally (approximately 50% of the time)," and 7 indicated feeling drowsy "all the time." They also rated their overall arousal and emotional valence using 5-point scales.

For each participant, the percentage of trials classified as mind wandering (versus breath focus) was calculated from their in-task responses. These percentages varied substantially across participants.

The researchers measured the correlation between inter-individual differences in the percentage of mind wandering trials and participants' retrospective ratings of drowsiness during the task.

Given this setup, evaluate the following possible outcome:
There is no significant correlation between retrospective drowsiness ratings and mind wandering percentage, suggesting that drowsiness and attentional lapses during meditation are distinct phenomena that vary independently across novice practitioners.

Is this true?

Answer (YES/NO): NO